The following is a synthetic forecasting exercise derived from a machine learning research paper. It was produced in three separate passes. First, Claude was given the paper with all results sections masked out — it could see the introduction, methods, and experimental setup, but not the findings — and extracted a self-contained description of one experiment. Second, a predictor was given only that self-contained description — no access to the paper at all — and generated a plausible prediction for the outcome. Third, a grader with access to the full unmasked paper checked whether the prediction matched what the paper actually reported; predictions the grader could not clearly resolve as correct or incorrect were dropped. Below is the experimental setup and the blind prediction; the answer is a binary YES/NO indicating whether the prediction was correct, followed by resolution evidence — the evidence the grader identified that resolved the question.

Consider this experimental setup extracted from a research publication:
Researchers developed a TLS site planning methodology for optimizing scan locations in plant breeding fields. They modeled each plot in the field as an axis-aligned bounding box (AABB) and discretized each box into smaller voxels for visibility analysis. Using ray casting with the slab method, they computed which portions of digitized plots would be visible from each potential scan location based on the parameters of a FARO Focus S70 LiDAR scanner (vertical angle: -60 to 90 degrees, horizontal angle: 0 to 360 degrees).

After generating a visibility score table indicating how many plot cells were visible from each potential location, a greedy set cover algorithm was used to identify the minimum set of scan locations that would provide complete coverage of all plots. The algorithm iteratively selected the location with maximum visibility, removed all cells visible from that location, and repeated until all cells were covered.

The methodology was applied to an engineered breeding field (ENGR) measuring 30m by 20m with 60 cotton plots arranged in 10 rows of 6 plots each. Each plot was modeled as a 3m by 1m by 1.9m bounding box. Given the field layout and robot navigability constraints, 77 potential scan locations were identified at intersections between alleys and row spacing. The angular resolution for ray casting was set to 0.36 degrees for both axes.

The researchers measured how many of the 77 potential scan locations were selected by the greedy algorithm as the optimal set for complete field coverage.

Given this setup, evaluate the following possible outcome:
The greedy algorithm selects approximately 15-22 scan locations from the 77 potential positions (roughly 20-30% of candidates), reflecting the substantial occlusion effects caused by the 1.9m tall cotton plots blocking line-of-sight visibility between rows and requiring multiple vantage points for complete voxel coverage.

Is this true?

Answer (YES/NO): NO